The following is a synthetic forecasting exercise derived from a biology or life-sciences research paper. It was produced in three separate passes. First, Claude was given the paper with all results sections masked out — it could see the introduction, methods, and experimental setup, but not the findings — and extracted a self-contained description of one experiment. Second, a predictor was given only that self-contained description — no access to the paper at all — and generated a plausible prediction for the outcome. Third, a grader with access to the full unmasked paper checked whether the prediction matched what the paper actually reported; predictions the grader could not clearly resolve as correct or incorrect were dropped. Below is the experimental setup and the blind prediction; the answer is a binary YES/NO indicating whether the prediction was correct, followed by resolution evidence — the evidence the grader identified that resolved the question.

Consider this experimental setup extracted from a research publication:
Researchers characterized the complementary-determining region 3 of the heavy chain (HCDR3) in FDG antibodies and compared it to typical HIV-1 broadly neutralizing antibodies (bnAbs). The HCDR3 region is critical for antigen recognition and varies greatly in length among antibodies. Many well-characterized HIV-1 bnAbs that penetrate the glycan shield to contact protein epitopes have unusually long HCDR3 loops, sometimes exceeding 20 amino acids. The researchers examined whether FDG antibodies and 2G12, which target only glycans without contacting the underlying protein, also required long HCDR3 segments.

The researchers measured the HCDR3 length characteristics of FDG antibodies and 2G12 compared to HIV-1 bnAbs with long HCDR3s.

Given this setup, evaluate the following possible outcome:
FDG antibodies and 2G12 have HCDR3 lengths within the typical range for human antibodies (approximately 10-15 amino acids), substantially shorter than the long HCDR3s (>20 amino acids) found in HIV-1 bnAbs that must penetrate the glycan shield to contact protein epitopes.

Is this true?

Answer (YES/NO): YES